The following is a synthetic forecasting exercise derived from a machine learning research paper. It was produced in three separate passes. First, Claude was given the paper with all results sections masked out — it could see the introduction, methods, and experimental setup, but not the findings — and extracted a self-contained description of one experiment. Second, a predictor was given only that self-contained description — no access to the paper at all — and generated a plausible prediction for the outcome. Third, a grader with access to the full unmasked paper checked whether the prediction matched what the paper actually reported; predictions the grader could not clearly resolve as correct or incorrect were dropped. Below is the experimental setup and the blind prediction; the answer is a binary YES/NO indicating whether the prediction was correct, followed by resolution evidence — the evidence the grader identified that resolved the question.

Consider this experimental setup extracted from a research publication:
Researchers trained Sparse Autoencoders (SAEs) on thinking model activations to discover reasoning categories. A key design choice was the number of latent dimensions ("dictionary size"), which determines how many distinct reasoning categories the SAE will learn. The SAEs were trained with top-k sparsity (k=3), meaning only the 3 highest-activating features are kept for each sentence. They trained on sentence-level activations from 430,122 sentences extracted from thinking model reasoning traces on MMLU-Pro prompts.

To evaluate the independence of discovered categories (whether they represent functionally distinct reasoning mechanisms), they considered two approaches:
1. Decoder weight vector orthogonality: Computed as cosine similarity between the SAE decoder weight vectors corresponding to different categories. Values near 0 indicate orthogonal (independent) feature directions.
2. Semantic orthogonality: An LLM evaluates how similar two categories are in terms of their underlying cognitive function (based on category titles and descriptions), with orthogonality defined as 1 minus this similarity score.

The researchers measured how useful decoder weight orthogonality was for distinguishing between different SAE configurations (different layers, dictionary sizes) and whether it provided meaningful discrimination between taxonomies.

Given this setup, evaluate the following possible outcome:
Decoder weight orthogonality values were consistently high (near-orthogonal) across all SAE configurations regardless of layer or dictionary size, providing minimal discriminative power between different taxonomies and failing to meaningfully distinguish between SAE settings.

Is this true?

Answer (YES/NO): NO